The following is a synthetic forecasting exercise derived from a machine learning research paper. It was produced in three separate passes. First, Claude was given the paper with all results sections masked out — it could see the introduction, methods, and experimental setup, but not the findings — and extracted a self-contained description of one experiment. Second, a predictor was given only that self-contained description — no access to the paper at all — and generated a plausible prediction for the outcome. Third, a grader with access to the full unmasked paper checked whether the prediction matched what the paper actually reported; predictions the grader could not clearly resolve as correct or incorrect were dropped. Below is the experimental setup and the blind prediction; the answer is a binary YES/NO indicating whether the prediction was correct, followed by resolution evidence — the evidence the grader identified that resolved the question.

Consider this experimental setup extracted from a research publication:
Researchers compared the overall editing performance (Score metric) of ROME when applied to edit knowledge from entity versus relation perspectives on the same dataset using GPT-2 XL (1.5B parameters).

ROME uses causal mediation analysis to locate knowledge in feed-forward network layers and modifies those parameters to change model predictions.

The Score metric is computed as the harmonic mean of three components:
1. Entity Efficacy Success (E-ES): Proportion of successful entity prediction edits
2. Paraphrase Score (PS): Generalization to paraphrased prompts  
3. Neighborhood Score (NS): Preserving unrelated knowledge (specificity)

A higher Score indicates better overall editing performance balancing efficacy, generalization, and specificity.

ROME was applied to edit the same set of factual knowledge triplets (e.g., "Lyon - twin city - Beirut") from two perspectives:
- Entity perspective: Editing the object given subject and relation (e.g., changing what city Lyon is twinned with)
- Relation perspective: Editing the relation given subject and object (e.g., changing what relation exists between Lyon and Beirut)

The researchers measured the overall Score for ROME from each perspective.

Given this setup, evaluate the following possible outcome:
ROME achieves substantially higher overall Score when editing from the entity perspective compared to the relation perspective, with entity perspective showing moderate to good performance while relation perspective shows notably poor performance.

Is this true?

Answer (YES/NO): YES